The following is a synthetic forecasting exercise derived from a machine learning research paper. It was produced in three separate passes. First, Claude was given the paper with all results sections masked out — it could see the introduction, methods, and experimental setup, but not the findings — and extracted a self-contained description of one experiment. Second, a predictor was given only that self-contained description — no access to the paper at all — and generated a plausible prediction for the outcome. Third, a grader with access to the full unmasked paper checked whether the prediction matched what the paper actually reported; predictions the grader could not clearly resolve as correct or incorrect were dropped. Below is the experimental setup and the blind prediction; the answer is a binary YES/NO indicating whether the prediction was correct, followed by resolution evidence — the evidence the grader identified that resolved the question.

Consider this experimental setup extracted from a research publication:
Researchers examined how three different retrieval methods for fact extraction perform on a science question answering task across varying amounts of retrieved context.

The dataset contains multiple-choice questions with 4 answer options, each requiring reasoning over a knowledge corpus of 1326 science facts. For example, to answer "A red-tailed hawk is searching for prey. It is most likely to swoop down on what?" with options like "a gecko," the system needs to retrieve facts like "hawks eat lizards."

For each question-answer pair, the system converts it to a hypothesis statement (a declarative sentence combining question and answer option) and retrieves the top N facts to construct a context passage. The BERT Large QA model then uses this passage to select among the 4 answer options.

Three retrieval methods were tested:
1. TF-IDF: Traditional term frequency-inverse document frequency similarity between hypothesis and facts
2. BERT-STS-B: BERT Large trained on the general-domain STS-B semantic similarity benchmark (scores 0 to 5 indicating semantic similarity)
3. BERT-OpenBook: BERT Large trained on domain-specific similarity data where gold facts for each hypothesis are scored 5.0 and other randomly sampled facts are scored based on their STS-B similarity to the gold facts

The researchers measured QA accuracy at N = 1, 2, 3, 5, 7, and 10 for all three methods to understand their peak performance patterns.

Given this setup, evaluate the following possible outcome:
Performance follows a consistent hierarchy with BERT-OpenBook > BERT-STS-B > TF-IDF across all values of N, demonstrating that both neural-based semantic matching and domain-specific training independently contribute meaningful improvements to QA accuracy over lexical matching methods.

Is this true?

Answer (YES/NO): NO